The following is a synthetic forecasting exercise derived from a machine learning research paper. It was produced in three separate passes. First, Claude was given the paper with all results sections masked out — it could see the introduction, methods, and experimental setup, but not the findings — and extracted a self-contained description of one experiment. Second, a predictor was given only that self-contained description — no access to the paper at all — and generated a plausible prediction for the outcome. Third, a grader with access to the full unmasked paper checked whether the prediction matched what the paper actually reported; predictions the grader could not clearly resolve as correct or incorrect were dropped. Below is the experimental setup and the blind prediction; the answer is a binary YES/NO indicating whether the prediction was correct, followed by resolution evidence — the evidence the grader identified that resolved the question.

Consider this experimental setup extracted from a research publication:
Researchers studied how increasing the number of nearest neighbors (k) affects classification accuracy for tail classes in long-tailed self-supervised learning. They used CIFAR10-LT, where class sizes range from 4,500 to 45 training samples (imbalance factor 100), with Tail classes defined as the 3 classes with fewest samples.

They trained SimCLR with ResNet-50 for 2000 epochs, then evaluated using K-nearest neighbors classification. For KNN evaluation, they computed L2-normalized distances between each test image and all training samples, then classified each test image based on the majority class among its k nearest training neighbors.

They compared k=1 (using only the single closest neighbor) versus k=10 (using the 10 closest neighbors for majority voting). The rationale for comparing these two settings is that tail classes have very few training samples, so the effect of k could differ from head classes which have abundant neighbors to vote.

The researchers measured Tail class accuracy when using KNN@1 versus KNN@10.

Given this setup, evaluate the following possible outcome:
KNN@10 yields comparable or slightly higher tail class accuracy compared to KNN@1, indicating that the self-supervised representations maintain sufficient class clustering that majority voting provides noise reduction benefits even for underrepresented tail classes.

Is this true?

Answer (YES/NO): NO